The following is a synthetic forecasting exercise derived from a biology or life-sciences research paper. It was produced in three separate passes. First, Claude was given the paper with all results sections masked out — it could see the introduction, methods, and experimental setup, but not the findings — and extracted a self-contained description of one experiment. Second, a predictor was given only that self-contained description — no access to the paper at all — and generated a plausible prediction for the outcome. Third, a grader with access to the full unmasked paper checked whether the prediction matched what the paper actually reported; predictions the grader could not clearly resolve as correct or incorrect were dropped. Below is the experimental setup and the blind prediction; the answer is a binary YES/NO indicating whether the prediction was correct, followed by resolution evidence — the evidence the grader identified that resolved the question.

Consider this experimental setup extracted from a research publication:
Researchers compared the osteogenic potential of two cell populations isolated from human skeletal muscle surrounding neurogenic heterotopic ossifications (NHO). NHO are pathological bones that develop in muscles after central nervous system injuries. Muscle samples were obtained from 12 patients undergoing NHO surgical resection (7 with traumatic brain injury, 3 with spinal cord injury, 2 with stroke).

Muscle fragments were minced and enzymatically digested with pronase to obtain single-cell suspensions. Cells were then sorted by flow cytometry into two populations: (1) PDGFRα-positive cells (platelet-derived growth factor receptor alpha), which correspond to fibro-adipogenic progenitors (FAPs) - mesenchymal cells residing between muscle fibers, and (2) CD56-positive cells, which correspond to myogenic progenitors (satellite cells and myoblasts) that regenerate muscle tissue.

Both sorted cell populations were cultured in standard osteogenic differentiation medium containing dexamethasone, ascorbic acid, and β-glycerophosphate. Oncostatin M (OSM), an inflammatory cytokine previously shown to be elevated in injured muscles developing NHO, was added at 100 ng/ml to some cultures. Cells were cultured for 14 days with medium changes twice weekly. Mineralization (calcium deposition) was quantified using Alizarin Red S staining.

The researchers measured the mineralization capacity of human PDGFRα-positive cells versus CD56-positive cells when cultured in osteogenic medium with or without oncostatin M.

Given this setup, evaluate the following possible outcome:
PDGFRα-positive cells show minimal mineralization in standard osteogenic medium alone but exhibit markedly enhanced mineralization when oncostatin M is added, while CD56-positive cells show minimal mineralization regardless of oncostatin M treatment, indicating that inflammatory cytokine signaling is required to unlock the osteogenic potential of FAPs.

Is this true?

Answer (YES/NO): NO